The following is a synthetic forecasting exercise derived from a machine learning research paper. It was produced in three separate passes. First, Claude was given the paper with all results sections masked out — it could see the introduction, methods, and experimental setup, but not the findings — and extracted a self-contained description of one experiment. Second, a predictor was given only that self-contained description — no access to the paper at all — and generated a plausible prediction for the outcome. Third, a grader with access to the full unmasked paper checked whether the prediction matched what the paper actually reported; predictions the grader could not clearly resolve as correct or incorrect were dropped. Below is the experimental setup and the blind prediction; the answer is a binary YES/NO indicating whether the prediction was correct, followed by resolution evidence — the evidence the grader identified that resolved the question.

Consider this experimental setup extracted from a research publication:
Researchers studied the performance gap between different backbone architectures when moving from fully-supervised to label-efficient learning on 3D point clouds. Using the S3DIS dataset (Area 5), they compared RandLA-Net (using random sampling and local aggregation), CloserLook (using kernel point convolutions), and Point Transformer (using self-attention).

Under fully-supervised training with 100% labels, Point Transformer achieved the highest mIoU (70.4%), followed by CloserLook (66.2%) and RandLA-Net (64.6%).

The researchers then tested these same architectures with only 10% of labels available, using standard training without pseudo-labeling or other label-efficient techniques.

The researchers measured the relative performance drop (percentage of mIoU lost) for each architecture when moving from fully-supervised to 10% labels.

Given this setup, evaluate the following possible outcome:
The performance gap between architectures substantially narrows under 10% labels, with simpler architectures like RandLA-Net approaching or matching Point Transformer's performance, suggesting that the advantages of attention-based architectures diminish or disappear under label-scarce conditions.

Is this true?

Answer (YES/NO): NO